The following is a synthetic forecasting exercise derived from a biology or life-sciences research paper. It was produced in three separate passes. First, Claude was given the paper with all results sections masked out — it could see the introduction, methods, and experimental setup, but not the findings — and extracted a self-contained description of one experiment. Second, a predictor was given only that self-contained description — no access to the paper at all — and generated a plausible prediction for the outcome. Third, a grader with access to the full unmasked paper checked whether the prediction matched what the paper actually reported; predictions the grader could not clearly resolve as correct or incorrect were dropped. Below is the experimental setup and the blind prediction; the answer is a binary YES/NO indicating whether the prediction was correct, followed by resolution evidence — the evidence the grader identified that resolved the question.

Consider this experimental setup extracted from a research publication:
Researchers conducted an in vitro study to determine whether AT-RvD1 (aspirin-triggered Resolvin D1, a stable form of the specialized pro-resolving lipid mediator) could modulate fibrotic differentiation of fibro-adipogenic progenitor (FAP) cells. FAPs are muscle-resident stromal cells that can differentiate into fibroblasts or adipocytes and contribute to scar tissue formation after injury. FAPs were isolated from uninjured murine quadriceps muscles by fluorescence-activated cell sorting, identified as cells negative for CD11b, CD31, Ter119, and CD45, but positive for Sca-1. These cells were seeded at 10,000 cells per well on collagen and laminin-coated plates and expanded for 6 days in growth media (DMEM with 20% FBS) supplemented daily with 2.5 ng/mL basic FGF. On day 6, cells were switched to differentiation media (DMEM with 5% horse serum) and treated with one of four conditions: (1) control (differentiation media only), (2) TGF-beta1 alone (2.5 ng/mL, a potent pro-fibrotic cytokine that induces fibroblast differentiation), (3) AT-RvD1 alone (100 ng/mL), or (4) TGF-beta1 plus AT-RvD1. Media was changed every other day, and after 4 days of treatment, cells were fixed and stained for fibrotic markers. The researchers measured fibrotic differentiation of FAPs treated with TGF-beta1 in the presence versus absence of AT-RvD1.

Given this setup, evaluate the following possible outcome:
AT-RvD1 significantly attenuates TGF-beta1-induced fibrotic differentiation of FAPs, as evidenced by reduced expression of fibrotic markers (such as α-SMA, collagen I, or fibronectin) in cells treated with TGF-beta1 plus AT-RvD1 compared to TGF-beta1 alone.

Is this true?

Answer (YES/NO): YES